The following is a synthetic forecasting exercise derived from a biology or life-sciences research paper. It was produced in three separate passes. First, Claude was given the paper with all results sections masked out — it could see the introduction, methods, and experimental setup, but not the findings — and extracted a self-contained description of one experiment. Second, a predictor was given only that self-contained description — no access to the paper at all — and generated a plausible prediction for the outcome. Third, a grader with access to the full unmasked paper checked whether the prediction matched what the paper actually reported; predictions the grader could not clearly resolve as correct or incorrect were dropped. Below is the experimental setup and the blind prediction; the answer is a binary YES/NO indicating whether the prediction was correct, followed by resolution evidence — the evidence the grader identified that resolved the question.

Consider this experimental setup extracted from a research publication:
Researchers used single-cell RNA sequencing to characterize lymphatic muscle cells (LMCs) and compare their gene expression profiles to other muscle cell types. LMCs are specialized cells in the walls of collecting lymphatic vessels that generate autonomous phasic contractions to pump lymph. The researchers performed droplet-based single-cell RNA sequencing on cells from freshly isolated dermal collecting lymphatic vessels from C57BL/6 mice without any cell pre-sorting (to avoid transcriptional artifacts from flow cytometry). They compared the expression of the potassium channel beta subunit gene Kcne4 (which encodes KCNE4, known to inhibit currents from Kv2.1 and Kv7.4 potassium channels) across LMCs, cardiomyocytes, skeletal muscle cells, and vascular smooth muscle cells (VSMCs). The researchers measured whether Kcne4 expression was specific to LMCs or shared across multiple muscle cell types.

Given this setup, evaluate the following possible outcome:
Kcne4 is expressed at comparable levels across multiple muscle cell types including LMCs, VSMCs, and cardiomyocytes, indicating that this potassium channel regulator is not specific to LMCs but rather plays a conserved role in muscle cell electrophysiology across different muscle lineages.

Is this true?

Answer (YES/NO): NO